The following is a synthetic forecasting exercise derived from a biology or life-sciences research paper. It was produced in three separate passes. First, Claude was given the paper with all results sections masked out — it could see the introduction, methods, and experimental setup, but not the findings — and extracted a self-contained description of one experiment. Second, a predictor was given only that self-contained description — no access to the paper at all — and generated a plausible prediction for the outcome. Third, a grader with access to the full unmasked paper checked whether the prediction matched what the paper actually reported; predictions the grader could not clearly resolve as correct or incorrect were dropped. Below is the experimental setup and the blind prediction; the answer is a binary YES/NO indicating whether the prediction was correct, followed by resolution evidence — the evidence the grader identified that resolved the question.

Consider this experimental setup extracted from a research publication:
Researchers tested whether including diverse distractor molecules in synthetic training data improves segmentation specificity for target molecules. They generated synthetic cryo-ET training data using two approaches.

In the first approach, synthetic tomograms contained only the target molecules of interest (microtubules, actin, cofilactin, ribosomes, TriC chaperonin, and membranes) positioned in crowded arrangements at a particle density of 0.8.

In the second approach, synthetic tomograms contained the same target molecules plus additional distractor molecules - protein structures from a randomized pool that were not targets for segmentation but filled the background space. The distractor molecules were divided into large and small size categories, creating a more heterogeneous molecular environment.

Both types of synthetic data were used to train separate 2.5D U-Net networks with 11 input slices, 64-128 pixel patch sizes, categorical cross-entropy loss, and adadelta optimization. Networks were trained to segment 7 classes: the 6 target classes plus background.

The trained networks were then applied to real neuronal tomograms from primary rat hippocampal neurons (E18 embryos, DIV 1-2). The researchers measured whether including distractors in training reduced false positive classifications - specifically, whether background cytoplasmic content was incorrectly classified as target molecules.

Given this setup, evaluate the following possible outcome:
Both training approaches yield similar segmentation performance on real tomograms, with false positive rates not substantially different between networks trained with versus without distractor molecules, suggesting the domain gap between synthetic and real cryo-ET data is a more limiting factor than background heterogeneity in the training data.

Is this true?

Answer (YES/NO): NO